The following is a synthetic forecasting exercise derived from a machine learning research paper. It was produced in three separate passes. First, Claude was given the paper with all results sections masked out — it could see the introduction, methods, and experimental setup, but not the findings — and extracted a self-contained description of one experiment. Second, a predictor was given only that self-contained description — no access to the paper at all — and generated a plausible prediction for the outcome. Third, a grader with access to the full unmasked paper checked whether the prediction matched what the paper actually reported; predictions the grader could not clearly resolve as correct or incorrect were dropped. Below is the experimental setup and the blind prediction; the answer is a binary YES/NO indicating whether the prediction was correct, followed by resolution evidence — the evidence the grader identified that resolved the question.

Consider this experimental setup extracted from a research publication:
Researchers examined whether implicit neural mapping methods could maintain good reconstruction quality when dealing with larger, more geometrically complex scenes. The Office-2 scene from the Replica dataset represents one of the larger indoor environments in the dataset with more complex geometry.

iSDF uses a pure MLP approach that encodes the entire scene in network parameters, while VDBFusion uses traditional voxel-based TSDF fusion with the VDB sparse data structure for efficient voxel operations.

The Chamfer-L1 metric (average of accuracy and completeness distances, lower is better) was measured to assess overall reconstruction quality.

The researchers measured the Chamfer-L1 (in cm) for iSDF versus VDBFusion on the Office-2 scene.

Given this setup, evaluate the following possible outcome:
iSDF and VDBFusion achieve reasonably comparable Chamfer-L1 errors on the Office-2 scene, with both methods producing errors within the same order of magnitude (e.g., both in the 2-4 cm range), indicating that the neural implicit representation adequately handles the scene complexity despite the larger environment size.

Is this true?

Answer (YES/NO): NO